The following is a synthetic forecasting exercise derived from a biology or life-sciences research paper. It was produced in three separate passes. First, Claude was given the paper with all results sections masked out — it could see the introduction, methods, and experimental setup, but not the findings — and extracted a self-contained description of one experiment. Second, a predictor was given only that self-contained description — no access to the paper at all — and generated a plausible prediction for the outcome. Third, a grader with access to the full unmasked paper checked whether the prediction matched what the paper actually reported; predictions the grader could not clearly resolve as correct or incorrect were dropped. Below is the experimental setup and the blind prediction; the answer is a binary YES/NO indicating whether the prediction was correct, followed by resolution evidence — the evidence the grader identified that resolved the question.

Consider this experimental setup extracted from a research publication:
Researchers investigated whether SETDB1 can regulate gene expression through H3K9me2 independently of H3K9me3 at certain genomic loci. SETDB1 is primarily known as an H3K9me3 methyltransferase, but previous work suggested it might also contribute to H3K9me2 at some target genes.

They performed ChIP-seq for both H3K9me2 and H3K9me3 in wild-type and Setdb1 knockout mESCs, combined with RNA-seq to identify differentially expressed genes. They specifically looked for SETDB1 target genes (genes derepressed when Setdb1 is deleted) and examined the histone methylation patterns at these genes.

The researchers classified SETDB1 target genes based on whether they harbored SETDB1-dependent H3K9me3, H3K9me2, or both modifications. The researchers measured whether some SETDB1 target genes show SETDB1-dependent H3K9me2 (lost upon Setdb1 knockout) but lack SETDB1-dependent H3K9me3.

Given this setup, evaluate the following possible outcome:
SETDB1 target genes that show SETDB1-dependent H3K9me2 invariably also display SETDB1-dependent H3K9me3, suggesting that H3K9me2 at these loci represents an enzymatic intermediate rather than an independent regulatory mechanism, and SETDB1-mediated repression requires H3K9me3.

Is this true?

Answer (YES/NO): NO